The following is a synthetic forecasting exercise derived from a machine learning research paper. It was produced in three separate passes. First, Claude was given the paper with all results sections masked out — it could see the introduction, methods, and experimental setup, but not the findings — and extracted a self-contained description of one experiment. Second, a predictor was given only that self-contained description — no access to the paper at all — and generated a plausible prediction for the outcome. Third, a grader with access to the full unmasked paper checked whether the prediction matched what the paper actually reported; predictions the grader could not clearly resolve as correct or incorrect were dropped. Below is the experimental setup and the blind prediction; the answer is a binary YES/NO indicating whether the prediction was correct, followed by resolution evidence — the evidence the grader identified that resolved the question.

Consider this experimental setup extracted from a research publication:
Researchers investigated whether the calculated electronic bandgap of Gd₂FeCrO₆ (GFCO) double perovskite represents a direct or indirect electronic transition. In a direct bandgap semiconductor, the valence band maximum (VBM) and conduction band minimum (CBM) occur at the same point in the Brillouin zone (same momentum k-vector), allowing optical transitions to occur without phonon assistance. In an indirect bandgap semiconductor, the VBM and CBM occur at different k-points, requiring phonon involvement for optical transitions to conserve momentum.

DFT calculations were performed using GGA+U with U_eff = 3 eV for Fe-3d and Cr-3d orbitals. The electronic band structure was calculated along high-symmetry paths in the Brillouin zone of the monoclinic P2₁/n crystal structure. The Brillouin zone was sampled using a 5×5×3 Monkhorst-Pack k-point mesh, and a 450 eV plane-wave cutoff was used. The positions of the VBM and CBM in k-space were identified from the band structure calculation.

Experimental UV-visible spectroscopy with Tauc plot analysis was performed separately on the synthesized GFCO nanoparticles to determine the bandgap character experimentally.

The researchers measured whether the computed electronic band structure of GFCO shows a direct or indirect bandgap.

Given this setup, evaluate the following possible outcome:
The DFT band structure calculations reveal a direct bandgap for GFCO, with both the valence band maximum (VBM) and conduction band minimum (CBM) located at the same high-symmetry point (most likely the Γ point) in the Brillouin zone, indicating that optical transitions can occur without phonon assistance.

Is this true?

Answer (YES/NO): YES